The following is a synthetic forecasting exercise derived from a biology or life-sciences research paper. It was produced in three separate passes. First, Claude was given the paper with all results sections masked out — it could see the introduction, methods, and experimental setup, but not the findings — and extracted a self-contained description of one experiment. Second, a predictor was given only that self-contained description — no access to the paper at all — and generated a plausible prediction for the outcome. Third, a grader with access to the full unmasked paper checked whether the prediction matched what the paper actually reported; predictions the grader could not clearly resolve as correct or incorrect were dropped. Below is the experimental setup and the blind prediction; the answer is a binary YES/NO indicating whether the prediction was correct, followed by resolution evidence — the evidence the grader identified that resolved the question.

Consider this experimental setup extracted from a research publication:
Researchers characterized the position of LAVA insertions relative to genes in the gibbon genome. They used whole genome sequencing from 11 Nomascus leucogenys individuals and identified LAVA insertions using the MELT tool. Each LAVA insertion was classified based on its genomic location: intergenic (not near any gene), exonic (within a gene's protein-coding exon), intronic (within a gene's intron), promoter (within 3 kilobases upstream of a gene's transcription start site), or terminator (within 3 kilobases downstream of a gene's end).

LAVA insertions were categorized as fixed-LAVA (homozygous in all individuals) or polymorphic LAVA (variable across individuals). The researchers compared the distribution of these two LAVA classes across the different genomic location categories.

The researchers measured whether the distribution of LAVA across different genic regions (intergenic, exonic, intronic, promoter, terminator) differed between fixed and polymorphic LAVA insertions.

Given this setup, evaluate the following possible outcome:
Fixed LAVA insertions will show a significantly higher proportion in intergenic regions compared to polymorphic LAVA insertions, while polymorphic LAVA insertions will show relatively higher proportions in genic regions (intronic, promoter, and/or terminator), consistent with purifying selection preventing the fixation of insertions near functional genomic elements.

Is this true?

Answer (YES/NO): NO